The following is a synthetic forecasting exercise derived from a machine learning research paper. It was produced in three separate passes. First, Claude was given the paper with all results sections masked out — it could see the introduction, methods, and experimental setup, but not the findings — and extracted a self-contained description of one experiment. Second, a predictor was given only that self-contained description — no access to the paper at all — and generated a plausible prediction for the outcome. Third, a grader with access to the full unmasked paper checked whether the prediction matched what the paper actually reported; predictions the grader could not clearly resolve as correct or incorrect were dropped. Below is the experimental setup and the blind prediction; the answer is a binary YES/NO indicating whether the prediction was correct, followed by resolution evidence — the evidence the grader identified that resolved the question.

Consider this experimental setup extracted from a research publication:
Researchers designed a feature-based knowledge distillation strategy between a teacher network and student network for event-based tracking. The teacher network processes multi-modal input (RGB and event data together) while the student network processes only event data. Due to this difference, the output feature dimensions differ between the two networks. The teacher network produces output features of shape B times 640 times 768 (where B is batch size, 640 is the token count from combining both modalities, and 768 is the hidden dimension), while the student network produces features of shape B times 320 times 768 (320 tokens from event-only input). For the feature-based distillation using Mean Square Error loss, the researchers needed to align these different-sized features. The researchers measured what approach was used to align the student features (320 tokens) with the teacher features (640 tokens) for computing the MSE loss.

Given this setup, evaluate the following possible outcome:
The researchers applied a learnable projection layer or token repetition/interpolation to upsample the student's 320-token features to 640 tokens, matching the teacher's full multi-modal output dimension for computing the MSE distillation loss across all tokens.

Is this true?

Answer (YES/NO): YES